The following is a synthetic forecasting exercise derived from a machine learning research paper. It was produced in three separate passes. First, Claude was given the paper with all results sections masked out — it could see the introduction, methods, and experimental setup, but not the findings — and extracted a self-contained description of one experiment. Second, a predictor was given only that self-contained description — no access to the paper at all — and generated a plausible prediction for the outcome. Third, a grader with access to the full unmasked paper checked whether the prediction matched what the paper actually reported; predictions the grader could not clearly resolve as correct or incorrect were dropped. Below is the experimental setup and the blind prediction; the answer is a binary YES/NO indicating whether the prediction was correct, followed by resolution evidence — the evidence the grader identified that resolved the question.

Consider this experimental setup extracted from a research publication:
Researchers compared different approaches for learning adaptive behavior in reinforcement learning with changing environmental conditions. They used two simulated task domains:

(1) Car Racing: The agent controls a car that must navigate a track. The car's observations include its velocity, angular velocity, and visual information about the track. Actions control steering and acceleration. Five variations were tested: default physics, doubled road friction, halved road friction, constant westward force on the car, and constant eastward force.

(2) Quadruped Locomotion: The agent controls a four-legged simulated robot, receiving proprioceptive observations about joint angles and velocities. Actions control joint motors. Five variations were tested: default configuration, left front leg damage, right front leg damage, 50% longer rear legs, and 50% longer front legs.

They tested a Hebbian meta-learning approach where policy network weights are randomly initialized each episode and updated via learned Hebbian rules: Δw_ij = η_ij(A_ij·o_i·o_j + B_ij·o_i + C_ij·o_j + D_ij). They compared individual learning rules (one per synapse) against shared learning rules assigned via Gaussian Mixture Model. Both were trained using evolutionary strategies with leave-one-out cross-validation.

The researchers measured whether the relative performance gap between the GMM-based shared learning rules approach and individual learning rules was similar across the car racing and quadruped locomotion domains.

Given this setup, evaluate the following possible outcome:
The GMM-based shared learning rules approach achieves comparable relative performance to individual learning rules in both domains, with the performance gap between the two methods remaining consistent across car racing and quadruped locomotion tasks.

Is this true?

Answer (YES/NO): NO